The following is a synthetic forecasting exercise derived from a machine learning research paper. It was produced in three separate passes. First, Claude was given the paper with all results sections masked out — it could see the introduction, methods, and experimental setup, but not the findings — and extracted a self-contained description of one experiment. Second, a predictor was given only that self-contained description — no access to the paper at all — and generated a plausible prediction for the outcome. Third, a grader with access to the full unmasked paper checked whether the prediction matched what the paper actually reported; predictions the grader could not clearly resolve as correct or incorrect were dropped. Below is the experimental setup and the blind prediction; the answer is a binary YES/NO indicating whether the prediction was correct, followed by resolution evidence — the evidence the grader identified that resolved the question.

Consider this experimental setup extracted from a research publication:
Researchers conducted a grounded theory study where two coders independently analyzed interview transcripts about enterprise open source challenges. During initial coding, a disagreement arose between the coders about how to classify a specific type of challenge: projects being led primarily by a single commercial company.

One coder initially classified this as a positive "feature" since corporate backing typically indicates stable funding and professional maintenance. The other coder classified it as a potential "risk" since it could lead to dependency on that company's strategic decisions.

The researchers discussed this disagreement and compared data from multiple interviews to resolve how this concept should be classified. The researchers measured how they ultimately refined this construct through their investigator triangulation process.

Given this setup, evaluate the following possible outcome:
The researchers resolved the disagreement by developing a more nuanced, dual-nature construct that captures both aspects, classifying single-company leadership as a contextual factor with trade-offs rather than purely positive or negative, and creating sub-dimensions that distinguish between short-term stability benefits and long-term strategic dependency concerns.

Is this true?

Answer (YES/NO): NO